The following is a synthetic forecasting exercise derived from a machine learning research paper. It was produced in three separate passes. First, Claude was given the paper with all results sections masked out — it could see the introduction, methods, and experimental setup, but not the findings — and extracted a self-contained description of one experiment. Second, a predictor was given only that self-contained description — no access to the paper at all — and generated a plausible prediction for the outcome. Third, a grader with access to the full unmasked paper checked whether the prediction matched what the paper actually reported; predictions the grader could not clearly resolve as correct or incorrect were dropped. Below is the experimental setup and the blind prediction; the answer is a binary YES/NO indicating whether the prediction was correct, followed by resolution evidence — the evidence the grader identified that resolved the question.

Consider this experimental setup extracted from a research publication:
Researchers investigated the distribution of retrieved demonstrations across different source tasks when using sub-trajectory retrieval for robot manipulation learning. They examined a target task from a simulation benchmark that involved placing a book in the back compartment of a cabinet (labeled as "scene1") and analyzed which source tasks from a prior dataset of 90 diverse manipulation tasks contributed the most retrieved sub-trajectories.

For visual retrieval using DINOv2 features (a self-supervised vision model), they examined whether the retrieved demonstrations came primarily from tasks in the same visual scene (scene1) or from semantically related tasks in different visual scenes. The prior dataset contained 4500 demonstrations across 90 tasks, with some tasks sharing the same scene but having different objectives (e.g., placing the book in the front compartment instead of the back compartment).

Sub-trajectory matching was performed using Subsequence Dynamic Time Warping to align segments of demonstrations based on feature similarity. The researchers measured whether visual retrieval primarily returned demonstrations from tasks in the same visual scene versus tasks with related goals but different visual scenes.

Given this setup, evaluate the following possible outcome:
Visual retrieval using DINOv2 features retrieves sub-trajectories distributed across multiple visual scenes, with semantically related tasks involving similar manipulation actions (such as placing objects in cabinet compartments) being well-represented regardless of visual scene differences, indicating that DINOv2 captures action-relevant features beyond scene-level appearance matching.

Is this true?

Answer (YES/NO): NO